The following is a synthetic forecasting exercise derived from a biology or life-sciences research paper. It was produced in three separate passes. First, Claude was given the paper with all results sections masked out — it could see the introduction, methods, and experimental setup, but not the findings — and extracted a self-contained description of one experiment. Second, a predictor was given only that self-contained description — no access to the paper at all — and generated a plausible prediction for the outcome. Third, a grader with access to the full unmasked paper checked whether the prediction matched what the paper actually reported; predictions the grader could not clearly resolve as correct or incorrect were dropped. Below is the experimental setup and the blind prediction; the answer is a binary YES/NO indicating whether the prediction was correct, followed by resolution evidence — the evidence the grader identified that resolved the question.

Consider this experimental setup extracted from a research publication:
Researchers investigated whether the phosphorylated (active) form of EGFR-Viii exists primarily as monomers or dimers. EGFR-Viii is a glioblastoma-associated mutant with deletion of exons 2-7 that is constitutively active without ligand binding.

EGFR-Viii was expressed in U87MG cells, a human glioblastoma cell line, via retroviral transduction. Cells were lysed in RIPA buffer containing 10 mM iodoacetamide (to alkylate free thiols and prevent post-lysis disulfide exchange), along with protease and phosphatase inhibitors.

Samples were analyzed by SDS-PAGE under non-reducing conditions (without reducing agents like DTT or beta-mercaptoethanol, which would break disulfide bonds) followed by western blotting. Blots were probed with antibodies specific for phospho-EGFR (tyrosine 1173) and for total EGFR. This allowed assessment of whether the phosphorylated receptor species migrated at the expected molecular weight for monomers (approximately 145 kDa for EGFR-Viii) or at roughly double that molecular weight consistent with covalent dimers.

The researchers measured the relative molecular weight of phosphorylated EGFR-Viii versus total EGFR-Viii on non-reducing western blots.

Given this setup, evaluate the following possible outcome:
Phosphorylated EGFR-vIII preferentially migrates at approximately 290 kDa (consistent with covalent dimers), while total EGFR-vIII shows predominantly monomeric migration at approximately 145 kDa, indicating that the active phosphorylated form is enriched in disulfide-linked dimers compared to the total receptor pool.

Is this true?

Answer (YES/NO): YES